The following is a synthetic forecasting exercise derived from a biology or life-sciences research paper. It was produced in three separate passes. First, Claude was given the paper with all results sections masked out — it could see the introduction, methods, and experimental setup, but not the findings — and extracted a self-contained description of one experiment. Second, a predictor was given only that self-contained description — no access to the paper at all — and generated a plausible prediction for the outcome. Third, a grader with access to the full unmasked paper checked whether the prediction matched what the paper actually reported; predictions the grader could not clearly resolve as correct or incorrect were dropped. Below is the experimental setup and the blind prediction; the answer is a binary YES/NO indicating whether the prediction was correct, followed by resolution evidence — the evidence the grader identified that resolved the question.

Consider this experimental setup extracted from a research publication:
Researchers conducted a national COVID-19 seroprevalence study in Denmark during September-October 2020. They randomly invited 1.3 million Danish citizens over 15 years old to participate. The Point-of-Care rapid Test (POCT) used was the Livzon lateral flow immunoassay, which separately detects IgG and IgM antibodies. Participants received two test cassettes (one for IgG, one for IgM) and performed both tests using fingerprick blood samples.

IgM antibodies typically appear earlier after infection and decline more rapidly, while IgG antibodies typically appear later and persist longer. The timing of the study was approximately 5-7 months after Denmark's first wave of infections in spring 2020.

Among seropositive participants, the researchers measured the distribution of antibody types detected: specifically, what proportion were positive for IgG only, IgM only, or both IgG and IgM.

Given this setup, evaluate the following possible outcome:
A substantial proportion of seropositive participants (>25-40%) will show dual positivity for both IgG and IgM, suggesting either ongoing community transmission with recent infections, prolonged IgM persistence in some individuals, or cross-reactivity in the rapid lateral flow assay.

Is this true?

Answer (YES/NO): NO